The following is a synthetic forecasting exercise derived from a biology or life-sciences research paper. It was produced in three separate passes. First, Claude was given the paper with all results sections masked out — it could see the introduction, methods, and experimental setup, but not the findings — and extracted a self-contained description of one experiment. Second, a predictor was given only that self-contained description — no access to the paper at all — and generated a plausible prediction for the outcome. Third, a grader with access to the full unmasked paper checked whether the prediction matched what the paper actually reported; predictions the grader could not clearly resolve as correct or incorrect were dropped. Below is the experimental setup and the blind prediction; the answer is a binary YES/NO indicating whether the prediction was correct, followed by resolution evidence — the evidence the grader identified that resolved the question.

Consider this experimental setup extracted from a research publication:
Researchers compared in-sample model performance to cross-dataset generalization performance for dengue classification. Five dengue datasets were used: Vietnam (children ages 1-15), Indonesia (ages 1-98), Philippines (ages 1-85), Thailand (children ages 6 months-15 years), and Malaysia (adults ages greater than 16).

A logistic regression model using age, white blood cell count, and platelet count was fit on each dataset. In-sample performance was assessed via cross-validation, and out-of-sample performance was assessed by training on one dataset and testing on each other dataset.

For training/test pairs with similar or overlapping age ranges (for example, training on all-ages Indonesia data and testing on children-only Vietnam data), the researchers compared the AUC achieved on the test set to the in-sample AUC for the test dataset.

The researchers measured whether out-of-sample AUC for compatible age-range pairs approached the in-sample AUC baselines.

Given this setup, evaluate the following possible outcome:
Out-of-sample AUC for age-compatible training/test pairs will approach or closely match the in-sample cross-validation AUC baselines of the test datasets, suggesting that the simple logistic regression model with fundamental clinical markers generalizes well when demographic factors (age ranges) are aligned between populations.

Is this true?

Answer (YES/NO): YES